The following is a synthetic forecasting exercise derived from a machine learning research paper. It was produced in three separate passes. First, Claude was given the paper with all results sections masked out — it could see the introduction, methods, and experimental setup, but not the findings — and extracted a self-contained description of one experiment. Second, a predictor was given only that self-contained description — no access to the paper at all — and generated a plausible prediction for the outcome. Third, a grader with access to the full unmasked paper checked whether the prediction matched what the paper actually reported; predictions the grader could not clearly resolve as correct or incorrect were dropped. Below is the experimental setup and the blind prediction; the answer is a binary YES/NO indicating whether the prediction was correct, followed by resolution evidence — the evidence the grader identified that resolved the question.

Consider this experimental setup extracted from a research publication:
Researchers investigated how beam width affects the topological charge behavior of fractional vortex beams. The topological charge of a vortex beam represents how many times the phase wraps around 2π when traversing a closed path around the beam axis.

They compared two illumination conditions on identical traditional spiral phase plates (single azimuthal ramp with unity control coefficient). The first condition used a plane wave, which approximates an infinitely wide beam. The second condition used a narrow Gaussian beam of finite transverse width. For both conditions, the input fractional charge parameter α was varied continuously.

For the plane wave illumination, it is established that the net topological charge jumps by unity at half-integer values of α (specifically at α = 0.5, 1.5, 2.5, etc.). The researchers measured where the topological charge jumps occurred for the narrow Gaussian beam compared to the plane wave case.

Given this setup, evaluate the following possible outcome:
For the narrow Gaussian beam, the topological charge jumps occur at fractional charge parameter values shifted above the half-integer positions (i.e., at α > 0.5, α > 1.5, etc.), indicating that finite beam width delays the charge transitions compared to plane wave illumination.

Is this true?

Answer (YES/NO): YES